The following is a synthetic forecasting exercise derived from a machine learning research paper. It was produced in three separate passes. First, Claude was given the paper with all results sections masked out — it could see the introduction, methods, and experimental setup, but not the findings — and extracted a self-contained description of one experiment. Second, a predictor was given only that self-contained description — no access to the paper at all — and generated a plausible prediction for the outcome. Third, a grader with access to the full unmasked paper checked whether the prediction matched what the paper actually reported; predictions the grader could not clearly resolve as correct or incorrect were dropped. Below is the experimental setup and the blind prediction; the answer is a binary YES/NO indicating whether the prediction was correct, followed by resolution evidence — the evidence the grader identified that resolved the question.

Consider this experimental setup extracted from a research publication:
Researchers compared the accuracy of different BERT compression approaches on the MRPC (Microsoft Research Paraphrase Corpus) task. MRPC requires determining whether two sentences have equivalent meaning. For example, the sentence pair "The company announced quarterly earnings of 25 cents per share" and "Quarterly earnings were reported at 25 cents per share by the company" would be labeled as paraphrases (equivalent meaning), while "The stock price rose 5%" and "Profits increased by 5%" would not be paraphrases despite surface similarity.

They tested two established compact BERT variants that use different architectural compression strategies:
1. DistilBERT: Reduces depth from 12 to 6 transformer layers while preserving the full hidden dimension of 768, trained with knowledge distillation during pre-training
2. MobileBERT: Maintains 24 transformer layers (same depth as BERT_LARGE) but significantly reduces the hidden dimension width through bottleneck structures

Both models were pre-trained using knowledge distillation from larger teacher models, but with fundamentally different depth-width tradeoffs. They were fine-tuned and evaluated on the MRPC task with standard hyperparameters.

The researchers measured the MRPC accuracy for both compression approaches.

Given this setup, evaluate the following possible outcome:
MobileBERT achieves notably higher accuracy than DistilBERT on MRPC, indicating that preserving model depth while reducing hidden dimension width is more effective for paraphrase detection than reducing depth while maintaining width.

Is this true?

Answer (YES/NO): YES